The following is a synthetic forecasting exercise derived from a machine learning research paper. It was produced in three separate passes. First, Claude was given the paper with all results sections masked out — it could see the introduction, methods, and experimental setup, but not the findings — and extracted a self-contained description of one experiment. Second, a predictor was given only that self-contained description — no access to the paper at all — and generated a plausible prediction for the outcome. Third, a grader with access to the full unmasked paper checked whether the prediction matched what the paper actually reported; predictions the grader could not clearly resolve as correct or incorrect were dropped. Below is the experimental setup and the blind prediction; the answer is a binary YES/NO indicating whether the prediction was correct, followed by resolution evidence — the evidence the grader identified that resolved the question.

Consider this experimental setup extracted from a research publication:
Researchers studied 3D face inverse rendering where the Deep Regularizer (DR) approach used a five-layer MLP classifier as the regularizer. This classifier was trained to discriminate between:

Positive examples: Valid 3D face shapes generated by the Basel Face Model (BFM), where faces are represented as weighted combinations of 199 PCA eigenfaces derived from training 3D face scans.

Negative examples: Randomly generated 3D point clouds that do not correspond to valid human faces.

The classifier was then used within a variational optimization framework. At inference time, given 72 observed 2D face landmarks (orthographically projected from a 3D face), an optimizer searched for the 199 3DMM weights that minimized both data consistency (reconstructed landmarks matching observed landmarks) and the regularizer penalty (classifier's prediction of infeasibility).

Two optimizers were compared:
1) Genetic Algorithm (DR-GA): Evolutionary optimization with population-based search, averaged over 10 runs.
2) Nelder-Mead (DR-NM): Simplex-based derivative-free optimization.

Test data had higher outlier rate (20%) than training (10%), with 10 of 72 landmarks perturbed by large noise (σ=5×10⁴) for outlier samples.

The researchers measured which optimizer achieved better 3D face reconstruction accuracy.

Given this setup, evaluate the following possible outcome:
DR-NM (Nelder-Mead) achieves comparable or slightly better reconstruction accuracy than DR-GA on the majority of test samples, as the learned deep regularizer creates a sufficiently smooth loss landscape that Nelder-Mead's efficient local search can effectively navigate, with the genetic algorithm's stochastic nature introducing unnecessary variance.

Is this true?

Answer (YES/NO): NO